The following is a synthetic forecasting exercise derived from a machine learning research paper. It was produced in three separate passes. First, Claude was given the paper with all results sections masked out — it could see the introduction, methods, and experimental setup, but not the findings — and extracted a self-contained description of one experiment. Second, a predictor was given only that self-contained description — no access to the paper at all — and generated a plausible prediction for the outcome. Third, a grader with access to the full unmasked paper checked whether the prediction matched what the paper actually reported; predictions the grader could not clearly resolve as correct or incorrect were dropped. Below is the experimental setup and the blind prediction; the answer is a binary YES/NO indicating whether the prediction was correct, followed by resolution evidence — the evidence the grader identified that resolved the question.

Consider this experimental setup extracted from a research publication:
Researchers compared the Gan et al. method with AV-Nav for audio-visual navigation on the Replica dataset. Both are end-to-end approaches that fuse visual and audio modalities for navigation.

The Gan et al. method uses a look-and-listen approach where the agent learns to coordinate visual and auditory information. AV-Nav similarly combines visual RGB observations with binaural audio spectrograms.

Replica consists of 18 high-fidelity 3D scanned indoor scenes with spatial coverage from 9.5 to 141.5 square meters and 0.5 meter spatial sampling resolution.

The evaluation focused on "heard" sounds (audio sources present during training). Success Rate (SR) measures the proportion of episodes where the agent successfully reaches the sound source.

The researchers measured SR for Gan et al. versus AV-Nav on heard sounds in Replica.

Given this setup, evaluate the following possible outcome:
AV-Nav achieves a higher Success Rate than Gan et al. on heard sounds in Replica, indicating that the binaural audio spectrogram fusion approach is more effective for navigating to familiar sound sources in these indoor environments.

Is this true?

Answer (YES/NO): YES